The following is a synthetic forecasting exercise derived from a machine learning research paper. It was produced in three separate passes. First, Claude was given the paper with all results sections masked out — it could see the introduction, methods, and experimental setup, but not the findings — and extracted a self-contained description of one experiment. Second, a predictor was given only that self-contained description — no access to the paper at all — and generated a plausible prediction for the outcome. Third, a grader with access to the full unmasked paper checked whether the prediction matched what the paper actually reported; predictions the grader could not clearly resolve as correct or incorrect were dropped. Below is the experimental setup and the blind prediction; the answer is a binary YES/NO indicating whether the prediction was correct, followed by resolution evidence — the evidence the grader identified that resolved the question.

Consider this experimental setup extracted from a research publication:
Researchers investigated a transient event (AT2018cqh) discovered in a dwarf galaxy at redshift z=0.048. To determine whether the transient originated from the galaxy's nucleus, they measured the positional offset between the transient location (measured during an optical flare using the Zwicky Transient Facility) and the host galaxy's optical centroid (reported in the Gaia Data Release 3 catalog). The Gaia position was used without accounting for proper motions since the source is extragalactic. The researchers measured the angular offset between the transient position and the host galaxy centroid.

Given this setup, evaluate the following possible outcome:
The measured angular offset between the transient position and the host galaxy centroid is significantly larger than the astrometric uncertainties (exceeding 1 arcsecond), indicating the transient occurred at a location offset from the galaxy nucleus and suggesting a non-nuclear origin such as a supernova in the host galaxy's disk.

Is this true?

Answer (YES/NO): NO